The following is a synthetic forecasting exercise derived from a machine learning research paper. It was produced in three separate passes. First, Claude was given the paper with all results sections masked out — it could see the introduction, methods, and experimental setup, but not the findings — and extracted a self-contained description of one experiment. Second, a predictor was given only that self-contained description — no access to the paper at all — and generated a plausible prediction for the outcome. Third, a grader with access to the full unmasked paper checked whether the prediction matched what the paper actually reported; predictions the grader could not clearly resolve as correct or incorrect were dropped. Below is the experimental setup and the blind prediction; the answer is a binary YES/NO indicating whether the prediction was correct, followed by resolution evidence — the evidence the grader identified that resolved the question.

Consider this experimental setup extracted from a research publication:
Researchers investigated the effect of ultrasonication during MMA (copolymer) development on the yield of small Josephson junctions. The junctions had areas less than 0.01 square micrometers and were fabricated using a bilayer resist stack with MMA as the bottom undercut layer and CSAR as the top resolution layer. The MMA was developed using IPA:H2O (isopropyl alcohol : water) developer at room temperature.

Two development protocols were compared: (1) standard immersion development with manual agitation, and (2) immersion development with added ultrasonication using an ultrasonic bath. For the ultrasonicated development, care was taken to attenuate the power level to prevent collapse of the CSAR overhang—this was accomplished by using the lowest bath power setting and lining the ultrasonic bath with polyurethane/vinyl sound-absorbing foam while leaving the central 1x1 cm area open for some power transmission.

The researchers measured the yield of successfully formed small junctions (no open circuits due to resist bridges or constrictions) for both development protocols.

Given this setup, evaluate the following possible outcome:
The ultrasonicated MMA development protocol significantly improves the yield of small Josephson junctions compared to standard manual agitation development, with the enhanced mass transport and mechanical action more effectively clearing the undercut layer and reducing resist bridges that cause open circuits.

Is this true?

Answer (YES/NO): YES